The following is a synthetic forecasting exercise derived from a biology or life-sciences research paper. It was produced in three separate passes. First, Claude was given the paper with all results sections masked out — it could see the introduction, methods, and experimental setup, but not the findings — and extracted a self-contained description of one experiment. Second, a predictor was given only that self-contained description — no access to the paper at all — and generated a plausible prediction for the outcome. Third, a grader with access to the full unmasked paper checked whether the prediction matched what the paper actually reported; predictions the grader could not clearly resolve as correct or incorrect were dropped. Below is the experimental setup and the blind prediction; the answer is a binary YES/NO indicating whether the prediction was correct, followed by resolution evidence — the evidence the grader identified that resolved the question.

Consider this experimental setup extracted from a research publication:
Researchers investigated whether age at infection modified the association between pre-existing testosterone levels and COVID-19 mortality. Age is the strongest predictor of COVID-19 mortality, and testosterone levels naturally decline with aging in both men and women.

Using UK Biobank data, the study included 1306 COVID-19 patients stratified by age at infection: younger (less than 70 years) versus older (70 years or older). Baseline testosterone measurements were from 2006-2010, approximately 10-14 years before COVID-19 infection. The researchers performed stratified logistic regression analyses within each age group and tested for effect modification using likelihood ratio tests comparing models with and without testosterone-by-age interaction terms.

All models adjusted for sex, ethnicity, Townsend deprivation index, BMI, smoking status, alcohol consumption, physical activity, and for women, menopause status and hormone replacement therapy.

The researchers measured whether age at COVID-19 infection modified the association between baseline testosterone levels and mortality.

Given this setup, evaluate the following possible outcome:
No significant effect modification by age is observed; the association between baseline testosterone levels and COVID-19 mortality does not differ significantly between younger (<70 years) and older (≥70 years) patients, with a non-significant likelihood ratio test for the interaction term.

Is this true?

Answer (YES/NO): YES